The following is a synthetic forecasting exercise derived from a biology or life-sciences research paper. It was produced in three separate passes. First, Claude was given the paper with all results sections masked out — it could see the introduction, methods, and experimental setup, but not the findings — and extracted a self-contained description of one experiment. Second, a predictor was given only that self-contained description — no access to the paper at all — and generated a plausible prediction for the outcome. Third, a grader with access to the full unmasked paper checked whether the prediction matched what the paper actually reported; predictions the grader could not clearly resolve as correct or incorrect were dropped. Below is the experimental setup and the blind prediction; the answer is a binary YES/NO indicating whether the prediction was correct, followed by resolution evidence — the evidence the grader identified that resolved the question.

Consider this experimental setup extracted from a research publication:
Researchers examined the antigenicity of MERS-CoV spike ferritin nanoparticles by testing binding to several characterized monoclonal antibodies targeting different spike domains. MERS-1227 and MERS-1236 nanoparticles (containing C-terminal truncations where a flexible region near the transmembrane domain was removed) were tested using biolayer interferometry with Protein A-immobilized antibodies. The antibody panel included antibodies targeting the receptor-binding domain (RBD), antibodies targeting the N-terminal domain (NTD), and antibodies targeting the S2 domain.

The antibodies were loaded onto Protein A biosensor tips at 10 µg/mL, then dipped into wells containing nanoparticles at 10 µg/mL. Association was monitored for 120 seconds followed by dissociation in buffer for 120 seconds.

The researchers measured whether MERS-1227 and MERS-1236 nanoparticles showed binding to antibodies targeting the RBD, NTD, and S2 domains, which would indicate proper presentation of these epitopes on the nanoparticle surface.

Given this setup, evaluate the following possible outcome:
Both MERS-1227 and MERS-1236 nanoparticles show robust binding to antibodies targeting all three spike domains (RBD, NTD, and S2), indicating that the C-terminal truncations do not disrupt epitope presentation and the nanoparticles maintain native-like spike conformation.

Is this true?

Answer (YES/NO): YES